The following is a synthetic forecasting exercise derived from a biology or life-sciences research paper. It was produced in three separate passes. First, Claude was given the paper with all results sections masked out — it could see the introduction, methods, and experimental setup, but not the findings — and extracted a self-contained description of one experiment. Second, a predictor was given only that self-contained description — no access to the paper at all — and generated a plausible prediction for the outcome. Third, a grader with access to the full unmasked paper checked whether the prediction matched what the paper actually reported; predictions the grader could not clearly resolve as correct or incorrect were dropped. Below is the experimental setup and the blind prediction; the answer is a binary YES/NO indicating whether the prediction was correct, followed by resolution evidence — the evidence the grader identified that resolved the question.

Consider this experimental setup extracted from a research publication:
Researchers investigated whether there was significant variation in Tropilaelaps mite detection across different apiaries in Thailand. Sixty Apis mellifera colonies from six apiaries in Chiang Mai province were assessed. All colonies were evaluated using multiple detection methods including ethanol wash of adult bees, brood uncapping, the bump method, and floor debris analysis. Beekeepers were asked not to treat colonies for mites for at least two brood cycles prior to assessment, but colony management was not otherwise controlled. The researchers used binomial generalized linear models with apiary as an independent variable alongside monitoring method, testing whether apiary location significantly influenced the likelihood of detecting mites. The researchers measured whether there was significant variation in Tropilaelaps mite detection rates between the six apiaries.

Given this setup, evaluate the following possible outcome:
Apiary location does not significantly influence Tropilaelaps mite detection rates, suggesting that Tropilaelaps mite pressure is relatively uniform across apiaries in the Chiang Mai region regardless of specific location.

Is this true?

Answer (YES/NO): NO